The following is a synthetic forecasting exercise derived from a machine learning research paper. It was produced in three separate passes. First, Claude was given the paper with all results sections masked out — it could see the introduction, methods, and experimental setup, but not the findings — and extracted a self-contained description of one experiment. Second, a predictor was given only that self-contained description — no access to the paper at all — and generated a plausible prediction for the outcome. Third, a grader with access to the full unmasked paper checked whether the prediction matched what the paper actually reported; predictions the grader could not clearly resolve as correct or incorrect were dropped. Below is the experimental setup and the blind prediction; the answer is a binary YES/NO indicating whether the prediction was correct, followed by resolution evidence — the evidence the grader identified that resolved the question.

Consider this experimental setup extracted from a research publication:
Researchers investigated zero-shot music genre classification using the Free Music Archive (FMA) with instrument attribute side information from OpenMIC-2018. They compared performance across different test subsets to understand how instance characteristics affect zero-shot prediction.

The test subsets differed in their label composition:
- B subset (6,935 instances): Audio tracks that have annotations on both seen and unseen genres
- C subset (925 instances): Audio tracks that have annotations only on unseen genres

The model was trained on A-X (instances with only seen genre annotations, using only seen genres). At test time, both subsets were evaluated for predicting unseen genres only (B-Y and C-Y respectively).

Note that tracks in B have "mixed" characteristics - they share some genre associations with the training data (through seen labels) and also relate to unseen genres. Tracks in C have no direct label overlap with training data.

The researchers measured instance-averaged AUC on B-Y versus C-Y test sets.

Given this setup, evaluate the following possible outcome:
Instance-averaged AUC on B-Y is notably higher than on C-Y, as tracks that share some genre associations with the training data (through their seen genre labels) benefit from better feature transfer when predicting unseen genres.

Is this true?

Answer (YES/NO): YES